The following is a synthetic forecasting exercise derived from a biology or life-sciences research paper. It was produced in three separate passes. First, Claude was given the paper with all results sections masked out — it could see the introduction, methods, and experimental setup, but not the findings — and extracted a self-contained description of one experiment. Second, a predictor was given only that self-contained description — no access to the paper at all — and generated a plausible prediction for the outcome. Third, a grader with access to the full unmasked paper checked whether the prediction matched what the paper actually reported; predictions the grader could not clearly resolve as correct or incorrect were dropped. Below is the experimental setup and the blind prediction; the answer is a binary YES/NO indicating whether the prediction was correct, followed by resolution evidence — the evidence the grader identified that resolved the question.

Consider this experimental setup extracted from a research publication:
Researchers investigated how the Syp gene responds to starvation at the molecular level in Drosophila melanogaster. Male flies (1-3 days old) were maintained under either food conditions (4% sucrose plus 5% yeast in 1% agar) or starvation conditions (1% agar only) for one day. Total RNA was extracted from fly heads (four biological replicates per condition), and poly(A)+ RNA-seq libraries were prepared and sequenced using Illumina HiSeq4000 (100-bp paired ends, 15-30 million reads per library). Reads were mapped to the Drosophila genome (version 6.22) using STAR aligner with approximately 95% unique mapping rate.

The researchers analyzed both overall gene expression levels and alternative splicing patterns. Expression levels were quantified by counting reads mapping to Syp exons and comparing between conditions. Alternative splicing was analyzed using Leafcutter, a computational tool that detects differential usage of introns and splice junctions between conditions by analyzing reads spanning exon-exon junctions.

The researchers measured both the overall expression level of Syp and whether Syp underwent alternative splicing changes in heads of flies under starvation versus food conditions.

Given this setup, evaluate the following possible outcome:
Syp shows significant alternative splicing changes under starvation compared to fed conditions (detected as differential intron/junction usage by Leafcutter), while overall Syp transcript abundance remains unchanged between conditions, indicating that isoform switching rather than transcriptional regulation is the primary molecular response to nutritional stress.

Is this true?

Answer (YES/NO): YES